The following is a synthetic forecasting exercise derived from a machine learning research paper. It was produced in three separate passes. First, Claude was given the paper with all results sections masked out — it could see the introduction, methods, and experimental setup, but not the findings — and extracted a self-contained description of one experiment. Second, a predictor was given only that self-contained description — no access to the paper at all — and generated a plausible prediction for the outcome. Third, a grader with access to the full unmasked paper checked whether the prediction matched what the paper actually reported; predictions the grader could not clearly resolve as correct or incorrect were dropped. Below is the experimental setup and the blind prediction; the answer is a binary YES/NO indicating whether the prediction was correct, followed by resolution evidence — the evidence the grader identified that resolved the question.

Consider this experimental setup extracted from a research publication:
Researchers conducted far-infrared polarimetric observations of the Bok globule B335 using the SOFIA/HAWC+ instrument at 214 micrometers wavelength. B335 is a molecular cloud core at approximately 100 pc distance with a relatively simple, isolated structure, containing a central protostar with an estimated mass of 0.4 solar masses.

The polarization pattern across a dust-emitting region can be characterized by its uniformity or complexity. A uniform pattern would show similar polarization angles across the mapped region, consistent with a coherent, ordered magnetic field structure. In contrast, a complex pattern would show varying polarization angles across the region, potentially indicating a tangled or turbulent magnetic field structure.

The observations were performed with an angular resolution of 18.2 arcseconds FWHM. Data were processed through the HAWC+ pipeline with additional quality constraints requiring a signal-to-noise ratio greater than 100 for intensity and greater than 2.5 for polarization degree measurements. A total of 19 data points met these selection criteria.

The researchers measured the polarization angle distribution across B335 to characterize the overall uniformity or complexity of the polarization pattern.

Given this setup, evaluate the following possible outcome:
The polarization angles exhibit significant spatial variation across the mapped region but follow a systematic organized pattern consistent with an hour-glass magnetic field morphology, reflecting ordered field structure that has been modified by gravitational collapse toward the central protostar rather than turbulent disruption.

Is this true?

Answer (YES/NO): NO